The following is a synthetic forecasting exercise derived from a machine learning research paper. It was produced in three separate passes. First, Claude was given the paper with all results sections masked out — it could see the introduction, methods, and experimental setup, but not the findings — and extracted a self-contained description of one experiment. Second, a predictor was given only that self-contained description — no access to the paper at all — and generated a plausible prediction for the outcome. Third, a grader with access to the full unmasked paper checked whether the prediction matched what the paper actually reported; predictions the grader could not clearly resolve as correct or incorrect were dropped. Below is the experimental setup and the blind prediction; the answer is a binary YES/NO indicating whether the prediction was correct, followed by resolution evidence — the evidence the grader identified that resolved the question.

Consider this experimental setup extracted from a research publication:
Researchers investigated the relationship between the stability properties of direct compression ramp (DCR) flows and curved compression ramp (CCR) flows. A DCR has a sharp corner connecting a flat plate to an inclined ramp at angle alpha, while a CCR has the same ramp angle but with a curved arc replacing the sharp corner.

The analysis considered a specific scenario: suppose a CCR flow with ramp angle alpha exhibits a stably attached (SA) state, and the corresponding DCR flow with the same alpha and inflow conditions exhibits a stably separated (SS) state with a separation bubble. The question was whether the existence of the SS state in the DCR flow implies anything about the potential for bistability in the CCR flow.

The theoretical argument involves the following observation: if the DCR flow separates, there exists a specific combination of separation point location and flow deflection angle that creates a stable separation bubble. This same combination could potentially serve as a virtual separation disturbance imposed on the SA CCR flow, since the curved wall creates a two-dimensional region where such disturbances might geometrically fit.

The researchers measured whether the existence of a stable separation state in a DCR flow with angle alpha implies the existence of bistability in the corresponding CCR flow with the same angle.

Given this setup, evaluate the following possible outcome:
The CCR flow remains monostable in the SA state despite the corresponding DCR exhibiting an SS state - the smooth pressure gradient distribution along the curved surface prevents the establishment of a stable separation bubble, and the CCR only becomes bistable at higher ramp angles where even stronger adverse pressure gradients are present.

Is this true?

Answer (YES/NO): NO